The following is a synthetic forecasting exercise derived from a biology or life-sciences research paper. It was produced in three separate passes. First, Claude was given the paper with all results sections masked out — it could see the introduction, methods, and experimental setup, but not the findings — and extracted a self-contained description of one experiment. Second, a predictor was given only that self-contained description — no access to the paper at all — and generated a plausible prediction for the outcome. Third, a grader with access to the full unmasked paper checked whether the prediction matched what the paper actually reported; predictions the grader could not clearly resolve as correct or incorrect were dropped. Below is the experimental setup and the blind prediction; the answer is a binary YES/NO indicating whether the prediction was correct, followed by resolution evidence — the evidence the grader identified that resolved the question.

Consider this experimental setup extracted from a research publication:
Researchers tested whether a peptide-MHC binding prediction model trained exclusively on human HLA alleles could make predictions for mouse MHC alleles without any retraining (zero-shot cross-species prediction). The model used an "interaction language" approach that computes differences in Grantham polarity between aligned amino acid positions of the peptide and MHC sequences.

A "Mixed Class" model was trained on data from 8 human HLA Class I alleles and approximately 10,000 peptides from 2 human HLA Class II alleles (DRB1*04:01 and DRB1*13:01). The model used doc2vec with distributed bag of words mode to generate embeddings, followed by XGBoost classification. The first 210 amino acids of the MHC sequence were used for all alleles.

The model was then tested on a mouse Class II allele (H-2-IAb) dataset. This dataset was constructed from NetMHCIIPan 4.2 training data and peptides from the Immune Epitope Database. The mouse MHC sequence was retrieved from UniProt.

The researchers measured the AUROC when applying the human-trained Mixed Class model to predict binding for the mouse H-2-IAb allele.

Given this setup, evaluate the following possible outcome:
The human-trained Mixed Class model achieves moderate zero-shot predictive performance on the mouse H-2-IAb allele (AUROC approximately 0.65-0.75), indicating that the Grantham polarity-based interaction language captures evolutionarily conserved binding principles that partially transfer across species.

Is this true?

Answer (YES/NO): NO